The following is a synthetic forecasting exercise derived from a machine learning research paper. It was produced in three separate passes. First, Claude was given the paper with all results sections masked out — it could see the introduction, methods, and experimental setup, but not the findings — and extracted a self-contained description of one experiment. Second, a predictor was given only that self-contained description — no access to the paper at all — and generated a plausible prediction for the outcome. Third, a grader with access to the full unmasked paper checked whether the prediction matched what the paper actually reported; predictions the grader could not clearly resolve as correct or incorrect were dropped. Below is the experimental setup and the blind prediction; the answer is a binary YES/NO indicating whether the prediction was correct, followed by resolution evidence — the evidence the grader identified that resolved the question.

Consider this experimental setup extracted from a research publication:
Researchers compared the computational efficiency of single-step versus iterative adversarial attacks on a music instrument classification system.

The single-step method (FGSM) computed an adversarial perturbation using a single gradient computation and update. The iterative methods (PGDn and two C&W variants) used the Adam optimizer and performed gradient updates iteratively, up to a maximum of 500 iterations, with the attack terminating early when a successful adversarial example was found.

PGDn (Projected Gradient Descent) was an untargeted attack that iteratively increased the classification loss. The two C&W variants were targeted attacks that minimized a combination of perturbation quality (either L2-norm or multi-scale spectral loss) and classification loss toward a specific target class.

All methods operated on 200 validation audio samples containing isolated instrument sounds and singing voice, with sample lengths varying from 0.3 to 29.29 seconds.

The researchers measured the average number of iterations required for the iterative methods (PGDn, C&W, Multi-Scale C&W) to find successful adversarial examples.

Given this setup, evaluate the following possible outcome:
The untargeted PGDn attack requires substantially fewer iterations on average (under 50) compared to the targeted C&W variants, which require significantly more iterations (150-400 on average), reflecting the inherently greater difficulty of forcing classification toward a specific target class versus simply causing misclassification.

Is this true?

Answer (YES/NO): NO